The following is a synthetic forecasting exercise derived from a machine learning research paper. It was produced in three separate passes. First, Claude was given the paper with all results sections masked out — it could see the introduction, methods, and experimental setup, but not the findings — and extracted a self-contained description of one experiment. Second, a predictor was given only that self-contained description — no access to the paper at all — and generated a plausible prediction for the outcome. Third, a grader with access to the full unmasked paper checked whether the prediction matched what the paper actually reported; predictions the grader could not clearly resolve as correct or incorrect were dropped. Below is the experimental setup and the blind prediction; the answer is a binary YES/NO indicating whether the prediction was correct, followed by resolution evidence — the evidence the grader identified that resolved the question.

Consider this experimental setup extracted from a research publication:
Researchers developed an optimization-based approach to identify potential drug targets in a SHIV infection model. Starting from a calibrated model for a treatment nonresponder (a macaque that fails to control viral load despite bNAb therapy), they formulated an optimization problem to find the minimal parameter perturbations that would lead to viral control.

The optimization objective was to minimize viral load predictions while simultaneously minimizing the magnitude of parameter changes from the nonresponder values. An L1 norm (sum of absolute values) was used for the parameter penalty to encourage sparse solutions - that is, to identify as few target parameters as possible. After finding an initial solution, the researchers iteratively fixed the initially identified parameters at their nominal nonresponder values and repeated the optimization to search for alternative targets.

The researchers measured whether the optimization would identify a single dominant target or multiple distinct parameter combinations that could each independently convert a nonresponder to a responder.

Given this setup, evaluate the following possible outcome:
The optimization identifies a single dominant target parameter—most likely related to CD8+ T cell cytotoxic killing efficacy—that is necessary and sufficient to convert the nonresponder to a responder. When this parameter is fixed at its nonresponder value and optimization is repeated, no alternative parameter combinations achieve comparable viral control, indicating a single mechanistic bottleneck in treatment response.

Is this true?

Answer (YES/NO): NO